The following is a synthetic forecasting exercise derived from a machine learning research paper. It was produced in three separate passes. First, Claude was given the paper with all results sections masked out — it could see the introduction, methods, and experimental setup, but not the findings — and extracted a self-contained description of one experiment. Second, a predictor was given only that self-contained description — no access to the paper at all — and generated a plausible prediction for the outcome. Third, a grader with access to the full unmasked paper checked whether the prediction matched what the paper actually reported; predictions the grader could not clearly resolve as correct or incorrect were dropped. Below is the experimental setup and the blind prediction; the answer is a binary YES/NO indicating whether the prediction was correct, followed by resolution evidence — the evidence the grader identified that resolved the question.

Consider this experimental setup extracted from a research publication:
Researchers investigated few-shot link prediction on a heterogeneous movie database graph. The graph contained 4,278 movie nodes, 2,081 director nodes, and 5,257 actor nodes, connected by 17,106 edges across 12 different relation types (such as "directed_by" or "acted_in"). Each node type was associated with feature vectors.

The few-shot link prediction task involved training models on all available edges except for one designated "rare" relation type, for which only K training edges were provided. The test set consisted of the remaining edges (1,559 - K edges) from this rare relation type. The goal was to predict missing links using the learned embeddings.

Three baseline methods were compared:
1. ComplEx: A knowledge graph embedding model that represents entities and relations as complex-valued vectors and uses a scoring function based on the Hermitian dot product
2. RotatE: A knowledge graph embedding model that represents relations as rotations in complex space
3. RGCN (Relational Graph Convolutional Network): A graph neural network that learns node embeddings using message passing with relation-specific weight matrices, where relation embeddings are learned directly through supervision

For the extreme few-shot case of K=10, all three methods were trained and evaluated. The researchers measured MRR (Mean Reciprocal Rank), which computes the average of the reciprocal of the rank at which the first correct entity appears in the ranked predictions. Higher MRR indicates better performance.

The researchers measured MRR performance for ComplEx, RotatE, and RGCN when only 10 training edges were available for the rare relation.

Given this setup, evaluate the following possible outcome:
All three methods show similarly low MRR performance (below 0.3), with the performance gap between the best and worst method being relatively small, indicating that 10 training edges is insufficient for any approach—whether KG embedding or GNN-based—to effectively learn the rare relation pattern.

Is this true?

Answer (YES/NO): NO